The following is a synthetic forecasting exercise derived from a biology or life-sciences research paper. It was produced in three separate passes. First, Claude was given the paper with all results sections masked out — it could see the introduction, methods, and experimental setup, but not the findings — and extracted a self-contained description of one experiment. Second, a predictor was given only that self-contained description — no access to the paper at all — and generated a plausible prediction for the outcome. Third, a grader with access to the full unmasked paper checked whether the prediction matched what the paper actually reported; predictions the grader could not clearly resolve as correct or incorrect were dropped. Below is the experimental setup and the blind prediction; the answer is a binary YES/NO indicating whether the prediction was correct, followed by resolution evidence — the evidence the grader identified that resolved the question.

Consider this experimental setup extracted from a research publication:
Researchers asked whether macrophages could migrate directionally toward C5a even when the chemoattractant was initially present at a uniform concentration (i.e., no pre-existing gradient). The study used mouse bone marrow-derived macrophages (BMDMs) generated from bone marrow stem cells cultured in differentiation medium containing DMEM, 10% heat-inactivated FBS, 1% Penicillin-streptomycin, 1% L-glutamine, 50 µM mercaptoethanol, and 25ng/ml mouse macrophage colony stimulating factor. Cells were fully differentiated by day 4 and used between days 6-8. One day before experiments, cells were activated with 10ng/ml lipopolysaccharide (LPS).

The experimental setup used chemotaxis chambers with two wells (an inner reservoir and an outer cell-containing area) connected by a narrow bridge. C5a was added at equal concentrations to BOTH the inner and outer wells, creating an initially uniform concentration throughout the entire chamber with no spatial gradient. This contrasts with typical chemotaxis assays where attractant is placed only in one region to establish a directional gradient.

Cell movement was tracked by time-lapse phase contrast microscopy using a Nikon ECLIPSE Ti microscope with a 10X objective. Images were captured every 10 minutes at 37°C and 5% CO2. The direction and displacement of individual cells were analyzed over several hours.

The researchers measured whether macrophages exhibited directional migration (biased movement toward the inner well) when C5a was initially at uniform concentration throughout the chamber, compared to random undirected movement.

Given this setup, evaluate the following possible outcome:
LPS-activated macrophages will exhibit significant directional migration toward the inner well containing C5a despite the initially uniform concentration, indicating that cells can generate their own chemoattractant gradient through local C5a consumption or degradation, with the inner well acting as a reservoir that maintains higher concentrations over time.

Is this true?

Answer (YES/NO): YES